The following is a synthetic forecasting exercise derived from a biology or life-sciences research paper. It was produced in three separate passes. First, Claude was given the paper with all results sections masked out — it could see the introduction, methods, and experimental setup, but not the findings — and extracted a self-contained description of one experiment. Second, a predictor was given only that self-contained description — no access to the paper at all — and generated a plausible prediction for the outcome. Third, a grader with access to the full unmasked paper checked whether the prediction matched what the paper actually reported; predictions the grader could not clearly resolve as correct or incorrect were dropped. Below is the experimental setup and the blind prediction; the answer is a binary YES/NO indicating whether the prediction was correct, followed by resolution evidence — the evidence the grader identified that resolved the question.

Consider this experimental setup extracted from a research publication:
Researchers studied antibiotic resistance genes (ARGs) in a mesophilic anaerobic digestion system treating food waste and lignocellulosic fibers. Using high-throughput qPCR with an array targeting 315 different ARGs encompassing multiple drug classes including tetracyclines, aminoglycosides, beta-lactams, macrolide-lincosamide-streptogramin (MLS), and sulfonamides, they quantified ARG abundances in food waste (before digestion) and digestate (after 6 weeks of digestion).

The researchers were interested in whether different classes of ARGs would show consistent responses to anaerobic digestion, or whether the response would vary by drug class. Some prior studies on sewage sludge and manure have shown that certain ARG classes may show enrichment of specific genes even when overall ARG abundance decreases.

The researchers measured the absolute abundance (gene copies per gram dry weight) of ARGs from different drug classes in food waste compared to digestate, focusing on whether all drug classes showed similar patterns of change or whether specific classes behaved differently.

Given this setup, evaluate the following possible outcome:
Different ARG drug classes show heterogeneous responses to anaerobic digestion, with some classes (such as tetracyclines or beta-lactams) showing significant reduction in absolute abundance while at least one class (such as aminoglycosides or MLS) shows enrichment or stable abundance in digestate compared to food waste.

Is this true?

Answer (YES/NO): NO